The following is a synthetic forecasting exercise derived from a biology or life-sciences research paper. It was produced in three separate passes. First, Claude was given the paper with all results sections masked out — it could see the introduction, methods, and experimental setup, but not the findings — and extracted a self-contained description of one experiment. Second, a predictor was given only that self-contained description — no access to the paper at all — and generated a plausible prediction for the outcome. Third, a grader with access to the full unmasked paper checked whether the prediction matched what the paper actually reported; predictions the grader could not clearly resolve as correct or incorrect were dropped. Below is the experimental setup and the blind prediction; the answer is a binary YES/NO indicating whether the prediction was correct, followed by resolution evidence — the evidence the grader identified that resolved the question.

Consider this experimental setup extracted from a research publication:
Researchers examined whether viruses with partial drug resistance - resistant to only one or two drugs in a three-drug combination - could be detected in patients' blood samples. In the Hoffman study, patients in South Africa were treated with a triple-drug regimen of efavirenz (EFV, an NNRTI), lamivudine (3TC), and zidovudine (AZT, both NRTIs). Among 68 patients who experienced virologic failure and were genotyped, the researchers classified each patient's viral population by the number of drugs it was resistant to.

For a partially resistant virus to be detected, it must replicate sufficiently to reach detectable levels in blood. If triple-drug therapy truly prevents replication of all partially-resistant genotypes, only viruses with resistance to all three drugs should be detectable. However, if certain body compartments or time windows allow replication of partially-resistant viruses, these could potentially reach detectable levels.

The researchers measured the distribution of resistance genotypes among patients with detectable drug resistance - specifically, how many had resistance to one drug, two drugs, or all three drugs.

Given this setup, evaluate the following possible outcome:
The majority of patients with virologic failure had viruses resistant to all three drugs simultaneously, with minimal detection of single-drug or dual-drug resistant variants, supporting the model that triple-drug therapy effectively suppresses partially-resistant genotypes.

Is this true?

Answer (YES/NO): NO